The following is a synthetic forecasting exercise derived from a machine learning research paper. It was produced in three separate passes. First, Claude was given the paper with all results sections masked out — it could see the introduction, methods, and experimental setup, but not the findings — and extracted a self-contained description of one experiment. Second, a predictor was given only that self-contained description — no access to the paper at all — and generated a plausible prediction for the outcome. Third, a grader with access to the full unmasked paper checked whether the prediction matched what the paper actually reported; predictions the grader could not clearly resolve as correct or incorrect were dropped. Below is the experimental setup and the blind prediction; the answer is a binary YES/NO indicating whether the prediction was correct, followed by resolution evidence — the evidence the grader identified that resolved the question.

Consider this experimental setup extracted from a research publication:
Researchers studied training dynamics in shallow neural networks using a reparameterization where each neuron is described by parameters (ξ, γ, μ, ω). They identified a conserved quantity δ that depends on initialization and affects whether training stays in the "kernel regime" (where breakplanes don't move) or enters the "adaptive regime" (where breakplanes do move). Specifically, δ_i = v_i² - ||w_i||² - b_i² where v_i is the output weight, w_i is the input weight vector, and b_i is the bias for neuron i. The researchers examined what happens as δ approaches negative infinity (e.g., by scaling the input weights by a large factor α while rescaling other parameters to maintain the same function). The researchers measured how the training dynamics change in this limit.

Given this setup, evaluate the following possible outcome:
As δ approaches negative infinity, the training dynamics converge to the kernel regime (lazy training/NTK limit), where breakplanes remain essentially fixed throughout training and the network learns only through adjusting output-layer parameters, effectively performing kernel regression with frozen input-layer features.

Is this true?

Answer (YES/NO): YES